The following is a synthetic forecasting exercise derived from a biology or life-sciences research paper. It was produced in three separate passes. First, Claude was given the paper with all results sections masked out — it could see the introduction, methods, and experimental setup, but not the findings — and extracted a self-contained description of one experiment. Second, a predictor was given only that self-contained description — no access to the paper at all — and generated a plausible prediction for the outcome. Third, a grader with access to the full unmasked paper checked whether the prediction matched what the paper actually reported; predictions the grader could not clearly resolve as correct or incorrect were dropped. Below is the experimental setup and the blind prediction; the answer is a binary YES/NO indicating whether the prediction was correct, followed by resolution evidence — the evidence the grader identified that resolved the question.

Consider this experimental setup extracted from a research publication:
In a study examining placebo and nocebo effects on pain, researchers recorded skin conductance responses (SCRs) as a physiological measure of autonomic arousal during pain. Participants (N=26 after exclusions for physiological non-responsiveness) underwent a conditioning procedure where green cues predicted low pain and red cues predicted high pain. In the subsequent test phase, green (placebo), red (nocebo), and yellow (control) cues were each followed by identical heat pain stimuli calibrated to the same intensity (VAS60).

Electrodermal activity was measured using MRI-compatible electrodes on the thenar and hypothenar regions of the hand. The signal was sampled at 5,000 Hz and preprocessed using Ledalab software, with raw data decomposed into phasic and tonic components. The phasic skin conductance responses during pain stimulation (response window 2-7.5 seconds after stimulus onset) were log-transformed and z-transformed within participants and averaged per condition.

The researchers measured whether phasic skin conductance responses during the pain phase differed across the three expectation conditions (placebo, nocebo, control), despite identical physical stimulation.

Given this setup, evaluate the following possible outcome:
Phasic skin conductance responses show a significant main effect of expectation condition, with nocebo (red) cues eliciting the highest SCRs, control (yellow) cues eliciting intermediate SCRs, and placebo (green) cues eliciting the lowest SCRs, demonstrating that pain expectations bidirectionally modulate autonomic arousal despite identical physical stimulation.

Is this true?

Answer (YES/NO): NO